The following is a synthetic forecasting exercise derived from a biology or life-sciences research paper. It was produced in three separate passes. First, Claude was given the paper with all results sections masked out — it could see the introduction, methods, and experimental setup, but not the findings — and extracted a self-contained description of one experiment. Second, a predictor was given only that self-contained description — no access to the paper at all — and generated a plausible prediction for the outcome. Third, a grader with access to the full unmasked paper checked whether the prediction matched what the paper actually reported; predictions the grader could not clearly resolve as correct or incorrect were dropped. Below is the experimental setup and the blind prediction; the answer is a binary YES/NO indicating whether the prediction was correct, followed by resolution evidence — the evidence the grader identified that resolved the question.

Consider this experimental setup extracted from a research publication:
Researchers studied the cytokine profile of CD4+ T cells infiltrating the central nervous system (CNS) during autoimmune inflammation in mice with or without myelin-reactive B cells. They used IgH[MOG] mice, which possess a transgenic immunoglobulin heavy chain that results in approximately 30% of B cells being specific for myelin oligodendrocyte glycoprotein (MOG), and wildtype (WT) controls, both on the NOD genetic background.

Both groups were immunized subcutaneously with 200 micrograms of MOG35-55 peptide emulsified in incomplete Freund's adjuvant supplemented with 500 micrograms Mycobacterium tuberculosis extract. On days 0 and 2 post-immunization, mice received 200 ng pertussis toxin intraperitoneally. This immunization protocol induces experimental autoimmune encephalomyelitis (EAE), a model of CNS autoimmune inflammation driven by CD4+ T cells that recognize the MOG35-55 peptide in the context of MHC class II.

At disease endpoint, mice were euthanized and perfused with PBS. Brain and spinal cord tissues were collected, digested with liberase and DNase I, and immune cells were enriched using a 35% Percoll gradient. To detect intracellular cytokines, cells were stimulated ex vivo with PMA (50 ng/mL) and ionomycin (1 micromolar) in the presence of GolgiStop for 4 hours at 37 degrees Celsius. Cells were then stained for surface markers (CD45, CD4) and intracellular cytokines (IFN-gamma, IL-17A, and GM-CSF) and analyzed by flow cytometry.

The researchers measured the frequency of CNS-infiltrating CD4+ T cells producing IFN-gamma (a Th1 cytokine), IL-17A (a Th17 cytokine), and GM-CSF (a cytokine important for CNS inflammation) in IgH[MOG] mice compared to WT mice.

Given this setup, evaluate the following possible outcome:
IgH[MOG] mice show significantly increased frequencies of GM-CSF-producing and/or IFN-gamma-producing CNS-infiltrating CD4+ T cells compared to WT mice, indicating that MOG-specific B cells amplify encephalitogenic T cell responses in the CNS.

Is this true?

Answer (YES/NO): YES